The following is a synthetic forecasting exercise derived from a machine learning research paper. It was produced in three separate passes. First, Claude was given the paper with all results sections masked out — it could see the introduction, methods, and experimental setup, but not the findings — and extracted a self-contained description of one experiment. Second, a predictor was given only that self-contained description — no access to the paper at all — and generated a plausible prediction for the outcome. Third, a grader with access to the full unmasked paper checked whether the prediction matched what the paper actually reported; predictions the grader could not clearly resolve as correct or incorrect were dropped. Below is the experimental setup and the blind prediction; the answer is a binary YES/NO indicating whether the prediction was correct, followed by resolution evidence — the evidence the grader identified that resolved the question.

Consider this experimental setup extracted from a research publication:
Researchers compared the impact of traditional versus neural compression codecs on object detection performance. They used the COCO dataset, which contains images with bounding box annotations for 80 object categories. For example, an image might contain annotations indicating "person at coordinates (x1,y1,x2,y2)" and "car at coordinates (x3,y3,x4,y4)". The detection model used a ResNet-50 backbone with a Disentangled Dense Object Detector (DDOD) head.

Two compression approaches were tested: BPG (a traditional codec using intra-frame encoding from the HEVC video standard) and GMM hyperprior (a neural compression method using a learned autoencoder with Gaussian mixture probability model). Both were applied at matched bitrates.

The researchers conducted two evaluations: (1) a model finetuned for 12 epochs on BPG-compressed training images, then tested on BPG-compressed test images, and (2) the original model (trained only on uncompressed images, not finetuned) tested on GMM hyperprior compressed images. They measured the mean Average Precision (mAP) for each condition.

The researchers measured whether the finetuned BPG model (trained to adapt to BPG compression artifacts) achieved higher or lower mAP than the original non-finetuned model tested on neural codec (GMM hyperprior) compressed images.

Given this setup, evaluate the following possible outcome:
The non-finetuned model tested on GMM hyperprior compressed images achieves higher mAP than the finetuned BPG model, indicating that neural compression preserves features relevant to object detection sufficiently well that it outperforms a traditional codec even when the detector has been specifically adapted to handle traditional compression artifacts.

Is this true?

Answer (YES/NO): YES